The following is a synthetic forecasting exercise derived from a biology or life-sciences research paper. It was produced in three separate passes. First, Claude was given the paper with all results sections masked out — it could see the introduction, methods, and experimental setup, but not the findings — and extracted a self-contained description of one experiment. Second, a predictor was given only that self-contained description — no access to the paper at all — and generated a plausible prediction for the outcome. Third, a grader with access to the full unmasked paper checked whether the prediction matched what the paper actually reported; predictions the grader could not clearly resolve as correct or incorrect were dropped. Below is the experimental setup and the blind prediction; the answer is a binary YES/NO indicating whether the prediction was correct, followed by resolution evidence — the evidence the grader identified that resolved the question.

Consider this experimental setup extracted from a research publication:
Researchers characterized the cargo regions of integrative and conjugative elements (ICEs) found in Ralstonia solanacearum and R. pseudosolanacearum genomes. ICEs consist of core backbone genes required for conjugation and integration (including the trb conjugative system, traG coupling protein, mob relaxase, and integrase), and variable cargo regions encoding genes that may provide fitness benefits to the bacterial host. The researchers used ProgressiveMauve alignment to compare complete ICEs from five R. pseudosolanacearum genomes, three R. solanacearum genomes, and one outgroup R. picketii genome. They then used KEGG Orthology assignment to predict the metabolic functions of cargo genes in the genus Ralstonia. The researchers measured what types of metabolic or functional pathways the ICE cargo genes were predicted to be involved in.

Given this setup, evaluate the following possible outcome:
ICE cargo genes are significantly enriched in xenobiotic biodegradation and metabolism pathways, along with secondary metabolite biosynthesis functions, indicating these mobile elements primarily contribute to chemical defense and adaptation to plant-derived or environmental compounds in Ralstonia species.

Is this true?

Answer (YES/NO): NO